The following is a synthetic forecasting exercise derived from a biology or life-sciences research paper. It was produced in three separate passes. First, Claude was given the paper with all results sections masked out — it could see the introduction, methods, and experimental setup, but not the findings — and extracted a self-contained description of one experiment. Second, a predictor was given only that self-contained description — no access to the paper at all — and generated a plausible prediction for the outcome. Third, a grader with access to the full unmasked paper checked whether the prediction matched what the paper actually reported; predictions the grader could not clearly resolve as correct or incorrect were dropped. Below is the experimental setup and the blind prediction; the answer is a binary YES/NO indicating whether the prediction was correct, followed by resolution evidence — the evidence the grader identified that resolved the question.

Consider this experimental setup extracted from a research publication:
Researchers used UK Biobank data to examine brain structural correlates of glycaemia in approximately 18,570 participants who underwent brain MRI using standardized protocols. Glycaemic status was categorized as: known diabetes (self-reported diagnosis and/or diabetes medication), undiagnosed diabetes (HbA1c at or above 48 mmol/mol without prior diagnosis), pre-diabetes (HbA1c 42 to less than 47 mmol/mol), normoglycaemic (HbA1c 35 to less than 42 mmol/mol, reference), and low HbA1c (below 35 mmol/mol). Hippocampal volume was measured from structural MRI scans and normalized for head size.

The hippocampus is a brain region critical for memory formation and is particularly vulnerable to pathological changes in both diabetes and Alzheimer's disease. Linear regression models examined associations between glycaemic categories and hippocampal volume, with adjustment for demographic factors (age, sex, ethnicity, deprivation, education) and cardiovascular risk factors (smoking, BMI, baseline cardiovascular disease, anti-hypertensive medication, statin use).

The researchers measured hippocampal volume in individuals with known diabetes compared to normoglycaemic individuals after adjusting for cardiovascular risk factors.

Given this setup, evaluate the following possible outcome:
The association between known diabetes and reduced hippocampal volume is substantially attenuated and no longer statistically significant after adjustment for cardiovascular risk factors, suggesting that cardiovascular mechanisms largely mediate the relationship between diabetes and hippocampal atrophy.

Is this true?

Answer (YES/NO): NO